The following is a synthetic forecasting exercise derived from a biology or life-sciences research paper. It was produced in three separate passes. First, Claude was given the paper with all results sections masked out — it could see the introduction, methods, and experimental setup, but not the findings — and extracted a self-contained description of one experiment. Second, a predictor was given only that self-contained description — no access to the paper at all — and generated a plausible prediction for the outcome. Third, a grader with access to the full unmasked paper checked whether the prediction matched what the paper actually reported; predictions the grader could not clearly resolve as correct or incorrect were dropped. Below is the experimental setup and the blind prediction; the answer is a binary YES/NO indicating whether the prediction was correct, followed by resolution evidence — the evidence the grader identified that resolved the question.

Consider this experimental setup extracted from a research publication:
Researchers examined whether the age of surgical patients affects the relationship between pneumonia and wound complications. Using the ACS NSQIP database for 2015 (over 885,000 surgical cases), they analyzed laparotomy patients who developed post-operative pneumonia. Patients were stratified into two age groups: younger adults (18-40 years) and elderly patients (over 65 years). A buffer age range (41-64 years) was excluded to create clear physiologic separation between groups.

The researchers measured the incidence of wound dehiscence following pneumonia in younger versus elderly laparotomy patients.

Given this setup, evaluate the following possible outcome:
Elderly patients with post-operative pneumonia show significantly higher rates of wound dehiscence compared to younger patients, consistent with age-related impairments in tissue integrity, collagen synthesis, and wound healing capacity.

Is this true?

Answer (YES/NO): NO